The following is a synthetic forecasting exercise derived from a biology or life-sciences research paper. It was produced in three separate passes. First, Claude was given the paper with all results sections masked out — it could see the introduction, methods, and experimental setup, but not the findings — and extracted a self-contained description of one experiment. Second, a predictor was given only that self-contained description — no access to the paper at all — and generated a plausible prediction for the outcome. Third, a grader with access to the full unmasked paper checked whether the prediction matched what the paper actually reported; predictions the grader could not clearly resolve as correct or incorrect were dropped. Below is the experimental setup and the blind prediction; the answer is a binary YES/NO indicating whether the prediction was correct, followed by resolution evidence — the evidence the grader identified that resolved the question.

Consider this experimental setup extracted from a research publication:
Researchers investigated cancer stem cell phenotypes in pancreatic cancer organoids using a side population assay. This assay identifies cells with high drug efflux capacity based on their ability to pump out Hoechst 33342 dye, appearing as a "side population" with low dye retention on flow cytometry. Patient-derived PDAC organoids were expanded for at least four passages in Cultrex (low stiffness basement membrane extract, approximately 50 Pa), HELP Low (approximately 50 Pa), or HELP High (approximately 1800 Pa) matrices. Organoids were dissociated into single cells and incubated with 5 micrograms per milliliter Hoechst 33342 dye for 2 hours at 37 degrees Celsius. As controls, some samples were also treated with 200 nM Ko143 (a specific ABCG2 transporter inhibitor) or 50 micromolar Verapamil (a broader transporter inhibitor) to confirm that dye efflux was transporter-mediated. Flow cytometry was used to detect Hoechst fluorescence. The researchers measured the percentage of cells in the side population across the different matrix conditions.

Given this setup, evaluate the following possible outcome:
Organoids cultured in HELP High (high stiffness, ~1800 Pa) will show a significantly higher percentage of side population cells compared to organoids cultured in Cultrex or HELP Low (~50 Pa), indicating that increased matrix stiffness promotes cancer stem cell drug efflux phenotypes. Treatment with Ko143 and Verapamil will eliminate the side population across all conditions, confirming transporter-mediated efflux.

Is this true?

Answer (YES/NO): NO